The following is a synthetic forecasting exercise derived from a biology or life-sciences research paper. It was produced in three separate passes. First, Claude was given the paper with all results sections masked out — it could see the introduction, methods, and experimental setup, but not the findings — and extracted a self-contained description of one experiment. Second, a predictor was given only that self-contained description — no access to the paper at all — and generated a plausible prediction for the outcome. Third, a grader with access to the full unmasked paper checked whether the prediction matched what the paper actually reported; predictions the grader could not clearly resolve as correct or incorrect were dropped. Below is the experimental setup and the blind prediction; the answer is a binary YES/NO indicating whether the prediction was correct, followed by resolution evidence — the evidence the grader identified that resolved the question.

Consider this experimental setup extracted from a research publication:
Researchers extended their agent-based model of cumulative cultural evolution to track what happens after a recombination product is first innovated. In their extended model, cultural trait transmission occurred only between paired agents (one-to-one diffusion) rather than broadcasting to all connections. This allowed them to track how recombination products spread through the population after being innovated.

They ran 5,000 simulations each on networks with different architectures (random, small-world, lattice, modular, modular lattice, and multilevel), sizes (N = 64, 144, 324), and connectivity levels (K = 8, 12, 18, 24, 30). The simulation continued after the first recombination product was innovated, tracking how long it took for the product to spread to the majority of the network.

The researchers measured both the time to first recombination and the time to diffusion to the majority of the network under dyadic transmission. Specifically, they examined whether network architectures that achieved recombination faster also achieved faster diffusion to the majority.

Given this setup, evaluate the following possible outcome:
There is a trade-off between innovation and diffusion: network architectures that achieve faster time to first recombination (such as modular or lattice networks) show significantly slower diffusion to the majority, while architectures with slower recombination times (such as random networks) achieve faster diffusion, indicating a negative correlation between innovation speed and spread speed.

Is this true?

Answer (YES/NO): NO